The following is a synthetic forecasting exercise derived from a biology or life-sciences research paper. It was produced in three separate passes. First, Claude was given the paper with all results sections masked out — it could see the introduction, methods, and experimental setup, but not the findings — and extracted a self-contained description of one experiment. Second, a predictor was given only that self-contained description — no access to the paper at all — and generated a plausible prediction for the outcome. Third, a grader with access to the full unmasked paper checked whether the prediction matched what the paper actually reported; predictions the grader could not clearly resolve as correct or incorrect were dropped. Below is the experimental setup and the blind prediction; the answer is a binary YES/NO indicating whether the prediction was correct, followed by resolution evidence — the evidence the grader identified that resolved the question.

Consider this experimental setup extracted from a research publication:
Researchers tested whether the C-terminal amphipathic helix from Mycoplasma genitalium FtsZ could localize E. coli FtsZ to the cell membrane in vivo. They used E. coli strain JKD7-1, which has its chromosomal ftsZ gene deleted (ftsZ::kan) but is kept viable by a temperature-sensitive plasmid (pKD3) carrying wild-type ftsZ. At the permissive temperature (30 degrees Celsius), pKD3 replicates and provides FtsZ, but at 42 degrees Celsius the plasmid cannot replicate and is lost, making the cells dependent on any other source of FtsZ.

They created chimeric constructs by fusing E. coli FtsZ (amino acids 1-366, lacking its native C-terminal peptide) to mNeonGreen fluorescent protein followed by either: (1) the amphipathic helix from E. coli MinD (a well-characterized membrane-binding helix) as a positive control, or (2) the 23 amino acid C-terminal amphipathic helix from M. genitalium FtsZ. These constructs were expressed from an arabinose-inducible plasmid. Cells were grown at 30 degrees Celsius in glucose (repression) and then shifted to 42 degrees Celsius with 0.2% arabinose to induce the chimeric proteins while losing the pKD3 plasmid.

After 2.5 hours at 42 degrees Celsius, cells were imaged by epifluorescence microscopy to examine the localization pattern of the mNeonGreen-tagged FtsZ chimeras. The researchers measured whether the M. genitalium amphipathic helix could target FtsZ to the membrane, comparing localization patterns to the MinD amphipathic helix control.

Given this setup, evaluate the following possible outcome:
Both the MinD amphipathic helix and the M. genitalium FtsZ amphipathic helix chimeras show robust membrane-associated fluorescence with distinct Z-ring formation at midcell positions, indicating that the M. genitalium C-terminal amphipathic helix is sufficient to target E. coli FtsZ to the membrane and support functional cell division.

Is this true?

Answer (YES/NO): NO